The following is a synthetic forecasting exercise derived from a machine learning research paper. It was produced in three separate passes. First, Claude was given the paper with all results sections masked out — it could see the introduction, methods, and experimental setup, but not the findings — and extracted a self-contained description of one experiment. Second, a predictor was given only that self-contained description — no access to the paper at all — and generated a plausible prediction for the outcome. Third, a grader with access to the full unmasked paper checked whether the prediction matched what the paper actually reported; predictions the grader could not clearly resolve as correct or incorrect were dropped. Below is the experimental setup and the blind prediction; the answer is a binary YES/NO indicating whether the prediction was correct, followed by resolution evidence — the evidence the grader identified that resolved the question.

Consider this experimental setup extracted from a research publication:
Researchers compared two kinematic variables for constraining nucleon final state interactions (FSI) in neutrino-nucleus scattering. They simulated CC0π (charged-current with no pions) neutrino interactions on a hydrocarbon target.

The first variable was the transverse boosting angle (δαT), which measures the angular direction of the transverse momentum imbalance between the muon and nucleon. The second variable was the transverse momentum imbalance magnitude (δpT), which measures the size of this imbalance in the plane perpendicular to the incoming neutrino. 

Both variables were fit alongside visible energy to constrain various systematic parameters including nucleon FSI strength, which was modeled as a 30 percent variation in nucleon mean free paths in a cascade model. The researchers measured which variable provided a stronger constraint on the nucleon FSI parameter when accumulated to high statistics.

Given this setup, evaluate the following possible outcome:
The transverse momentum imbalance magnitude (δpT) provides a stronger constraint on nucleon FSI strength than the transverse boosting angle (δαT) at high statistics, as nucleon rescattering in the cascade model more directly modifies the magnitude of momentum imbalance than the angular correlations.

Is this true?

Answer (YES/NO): NO